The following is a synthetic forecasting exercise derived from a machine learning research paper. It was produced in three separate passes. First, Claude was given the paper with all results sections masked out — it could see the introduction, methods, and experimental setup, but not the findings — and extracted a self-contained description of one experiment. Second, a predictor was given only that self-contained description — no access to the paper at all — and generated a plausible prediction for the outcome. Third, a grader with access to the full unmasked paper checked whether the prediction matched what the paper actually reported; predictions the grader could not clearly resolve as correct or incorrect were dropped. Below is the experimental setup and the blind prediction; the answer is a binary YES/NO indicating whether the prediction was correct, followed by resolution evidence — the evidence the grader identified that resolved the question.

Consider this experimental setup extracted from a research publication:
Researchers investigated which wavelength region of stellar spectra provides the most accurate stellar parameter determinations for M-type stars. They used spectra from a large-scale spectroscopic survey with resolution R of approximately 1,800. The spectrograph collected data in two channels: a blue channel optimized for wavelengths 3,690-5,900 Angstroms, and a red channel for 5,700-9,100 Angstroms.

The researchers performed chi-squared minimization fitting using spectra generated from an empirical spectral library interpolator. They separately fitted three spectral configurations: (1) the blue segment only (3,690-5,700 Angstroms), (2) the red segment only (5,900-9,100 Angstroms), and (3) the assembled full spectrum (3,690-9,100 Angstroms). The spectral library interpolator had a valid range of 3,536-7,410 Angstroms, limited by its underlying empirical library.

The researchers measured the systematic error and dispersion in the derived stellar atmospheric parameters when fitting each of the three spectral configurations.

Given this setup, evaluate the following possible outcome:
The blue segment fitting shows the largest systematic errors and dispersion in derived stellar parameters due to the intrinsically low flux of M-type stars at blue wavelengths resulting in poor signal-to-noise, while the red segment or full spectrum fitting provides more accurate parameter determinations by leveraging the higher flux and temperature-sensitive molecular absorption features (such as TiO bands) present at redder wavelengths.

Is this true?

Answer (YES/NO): NO